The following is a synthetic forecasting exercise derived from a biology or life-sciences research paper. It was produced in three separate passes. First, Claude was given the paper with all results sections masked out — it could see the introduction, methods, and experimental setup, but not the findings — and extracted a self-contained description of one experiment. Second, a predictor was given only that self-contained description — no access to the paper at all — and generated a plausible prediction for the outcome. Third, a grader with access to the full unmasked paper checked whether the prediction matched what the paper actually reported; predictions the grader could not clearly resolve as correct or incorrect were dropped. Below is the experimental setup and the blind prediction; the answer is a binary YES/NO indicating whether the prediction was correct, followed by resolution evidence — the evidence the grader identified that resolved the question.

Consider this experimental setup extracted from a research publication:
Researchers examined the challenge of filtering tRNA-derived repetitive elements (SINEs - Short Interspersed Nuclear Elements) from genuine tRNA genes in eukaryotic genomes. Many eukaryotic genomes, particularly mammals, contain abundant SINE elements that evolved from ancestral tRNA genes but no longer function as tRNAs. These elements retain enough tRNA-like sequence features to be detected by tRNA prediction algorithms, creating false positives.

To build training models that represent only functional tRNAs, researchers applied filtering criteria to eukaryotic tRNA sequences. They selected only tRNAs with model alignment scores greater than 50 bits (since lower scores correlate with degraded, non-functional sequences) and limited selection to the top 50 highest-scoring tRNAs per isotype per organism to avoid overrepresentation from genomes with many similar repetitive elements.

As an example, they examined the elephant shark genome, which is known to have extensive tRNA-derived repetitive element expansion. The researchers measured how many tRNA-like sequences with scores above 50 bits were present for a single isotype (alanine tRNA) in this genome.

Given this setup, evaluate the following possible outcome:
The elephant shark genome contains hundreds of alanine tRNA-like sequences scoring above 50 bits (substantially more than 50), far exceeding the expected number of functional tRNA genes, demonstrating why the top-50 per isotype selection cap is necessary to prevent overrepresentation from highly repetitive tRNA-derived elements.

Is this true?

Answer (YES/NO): NO